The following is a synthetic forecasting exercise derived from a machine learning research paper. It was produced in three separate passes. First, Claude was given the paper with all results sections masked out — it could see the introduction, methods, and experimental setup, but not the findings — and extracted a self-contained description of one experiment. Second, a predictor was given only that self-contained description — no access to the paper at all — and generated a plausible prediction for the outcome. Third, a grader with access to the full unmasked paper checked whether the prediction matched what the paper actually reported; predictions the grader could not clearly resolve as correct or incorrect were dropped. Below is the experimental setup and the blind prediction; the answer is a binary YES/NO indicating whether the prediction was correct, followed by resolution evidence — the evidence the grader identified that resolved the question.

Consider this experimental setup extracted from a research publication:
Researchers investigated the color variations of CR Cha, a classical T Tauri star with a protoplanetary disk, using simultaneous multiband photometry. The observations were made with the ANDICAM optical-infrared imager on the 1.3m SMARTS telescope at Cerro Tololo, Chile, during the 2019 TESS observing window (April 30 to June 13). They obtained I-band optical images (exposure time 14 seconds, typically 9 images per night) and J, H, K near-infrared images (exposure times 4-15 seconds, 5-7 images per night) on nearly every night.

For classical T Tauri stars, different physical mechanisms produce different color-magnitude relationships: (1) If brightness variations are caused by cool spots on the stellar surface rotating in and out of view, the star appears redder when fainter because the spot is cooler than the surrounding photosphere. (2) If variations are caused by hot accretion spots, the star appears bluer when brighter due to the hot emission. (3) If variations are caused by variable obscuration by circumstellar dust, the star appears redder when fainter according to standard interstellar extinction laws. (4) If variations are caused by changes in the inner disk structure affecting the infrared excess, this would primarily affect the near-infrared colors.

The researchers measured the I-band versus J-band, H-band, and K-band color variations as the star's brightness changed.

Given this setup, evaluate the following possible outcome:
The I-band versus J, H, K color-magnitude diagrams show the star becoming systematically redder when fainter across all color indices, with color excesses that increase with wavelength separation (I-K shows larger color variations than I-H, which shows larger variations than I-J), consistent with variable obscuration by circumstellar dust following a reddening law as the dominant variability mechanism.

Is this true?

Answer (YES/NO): NO